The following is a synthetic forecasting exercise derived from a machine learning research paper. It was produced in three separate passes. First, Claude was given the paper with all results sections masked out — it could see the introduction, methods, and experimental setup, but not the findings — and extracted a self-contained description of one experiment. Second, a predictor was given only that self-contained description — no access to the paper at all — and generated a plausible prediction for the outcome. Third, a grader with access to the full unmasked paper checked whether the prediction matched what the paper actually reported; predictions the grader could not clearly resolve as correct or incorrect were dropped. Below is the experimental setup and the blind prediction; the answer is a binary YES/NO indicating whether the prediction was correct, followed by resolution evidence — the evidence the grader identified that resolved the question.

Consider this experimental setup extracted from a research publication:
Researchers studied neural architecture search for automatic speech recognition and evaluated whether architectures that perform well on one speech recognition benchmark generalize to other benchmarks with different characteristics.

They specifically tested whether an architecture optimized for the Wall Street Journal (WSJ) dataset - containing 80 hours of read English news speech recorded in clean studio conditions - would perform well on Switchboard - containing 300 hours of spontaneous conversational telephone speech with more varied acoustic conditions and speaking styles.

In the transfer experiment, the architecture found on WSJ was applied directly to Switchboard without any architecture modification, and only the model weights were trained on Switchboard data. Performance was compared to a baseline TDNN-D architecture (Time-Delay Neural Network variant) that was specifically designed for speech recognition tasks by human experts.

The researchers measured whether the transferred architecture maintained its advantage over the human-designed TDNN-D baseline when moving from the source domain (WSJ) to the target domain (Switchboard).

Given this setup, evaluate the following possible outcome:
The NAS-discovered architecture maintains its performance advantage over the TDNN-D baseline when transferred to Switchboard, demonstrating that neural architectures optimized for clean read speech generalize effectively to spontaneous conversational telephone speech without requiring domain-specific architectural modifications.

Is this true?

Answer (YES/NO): YES